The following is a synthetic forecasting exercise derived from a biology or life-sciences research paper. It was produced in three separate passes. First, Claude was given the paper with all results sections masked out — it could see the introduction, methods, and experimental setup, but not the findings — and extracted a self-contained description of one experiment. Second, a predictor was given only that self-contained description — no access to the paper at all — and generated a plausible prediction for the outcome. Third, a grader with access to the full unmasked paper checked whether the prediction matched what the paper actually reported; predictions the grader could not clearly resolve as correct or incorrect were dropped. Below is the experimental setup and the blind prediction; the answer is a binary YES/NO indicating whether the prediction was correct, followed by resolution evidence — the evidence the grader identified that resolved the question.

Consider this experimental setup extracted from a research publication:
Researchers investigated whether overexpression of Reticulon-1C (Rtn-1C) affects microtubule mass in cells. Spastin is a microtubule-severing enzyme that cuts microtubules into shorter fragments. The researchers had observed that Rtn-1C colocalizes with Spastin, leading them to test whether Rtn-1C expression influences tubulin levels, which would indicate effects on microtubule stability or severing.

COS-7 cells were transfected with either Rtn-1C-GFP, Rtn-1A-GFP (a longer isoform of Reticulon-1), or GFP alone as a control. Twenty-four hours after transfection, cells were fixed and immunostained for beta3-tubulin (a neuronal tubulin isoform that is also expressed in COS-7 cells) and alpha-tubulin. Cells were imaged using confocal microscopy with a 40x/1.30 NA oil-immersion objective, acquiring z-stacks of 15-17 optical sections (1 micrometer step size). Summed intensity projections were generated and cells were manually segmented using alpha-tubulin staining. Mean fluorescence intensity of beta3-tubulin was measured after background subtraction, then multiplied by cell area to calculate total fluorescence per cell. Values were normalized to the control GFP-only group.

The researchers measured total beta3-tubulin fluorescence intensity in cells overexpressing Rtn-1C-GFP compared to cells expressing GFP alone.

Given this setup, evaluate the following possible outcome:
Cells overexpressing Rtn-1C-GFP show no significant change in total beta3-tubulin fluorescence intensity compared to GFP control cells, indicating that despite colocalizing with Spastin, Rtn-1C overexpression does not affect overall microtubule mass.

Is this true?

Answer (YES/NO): NO